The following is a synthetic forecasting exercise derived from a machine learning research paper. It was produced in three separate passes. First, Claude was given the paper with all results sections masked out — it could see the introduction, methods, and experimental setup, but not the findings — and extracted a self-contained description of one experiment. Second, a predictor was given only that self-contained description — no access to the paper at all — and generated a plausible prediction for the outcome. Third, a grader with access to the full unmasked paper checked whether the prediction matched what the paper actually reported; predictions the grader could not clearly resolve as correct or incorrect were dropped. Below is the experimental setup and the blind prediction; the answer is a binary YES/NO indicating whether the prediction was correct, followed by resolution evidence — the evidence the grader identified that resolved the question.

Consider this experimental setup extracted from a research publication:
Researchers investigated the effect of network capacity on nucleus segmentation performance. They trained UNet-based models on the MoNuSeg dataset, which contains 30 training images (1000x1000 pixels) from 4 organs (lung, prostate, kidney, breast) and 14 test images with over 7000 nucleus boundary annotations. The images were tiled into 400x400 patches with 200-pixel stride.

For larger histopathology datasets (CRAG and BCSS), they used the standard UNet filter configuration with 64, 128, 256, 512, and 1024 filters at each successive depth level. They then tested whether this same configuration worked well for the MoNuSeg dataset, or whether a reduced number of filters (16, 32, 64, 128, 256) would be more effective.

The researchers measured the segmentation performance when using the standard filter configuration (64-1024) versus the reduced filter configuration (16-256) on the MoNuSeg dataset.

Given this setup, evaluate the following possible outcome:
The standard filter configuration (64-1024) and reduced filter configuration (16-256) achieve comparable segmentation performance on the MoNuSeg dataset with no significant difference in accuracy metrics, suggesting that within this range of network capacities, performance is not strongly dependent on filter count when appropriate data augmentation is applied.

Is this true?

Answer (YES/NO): NO